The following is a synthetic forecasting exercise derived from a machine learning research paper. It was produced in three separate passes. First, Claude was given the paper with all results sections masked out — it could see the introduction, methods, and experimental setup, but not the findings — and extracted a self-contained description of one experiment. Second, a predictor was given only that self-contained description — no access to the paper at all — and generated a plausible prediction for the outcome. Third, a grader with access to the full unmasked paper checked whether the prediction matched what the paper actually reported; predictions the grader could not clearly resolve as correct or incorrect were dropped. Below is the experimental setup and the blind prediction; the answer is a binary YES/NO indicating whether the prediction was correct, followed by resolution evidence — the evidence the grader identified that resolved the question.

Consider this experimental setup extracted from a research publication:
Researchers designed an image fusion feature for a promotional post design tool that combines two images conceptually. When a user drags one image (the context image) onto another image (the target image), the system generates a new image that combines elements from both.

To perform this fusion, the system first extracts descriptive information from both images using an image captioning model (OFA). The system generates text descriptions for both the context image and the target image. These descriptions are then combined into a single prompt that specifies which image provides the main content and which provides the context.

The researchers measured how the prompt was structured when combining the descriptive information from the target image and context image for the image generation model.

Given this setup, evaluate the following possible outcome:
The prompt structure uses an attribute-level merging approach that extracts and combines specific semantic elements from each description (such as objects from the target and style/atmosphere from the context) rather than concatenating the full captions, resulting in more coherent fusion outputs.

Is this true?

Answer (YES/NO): NO